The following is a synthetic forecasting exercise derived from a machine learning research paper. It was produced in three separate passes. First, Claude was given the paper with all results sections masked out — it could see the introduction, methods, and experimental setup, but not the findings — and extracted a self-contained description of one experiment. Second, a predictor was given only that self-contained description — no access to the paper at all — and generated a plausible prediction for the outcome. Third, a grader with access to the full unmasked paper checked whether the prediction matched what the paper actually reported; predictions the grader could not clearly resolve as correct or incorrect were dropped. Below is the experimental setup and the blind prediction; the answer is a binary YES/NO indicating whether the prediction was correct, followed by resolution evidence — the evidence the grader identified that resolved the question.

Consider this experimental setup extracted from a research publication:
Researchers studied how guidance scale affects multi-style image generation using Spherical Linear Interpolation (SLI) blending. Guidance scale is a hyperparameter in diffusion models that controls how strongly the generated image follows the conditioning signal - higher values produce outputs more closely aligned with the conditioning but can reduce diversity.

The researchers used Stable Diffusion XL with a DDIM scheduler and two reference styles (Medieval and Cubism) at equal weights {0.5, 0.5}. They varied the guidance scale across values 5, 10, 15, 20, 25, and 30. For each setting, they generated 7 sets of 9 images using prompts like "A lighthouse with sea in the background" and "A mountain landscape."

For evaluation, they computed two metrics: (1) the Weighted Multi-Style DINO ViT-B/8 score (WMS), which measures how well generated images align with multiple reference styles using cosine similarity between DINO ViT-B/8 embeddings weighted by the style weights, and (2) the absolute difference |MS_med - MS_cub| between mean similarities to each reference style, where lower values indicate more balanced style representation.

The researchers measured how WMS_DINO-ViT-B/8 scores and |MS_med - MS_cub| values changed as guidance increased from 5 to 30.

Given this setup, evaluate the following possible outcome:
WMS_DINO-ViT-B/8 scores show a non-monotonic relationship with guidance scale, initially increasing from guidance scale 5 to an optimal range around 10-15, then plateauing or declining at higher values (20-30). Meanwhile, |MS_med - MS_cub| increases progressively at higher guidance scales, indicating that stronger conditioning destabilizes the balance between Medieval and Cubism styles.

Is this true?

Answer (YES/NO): NO